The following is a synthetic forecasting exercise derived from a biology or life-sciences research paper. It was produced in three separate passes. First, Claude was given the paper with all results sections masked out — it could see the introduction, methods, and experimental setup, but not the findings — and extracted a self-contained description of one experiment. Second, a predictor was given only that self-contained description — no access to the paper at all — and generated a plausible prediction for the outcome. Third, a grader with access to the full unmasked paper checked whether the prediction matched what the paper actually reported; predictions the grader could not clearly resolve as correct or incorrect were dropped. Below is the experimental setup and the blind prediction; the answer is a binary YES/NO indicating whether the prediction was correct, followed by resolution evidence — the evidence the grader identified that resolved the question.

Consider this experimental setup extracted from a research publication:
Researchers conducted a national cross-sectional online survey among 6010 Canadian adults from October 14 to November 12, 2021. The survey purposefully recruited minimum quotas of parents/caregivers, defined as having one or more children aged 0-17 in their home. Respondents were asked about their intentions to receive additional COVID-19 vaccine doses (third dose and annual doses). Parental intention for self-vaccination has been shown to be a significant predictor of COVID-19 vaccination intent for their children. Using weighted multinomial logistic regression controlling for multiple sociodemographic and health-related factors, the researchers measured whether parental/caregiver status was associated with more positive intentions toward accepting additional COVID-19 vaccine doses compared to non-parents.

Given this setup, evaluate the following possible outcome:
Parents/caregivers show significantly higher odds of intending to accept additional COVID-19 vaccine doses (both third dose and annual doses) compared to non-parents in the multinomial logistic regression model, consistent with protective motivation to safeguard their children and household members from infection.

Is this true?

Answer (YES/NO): NO